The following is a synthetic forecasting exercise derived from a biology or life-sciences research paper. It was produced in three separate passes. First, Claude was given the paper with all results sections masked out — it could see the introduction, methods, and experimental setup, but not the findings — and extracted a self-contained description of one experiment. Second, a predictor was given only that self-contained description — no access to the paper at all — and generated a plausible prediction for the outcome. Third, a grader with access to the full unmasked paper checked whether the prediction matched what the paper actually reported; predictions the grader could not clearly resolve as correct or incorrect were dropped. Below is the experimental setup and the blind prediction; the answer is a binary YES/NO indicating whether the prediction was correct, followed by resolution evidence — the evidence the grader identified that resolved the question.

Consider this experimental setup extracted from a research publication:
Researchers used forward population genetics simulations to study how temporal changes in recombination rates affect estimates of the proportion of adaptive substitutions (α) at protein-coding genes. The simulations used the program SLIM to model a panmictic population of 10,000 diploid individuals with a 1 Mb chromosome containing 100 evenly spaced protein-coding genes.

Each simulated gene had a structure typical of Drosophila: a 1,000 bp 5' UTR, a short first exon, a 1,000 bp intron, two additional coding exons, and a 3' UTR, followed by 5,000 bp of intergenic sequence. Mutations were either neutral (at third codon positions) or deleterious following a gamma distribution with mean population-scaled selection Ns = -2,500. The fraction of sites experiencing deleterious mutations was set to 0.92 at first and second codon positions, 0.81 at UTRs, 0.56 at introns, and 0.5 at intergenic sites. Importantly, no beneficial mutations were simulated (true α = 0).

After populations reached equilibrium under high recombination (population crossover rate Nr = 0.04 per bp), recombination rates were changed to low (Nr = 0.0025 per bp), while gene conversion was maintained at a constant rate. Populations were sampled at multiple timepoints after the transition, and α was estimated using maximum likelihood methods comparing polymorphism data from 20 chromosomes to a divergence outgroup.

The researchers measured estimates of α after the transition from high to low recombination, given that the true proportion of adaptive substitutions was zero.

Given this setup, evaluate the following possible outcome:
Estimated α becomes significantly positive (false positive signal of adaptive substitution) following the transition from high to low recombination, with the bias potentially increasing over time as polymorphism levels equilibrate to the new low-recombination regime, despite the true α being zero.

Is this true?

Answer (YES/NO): NO